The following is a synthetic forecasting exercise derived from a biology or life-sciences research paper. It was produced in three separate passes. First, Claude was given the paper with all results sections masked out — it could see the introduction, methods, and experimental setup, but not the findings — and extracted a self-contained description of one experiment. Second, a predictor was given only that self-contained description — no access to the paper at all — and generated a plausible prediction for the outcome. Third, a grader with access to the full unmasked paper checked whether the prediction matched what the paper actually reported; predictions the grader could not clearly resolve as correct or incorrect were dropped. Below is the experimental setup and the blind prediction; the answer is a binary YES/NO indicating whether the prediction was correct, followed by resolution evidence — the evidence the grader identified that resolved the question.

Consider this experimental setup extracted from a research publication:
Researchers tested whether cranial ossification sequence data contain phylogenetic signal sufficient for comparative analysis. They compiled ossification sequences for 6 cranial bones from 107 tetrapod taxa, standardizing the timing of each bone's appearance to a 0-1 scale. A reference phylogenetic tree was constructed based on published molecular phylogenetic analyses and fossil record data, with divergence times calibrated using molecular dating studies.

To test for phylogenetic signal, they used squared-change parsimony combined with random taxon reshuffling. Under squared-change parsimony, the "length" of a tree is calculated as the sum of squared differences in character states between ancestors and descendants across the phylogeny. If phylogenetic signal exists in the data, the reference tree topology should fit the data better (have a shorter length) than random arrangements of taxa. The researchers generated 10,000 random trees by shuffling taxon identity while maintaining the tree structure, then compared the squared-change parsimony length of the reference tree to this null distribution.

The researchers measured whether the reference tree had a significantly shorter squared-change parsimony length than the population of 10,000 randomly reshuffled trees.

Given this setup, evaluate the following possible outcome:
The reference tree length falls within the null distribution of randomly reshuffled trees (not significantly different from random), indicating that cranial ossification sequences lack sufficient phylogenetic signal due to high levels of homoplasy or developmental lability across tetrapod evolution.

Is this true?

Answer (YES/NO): NO